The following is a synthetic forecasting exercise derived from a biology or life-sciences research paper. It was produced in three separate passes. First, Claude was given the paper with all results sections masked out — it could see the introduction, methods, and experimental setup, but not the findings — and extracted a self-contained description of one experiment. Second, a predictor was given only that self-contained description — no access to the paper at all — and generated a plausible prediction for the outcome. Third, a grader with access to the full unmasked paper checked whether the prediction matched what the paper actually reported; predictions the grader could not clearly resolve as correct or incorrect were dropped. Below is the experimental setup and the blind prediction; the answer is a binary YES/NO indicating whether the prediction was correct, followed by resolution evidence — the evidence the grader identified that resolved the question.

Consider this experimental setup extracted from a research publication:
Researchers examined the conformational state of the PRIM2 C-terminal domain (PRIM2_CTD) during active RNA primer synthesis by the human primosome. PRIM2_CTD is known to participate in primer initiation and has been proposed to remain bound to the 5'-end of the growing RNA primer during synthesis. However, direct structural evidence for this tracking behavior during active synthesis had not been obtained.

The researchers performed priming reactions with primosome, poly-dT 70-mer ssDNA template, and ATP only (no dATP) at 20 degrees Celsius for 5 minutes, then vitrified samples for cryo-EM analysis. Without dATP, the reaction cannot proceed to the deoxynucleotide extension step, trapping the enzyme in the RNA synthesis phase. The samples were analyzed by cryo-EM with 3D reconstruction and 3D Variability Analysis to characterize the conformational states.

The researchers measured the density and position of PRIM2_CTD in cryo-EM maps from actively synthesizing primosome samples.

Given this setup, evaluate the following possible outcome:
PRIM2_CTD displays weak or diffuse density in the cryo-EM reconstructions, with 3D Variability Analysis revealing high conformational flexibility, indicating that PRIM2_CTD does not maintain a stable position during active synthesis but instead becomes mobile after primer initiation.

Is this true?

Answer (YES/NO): YES